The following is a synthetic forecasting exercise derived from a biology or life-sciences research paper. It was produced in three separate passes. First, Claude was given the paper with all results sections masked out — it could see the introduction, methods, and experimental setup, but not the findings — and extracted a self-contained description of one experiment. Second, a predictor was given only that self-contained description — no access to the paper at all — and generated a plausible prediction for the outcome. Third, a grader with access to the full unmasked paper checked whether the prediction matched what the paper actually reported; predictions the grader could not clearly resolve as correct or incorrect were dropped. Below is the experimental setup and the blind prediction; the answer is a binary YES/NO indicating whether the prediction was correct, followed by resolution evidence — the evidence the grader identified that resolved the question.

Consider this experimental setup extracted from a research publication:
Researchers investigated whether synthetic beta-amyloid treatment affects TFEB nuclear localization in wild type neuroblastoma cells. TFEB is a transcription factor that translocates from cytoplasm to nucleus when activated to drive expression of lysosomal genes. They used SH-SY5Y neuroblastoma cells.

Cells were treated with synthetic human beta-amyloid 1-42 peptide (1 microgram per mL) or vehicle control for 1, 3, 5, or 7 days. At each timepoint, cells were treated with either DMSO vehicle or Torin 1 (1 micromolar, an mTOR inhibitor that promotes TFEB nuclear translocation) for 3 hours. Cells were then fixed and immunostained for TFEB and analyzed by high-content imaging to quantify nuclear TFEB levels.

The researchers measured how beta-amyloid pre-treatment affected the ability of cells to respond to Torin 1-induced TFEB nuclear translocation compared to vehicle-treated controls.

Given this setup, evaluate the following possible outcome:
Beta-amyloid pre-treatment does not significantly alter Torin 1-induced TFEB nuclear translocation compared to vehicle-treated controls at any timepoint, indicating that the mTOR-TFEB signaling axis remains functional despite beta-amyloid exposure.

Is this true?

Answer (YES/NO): NO